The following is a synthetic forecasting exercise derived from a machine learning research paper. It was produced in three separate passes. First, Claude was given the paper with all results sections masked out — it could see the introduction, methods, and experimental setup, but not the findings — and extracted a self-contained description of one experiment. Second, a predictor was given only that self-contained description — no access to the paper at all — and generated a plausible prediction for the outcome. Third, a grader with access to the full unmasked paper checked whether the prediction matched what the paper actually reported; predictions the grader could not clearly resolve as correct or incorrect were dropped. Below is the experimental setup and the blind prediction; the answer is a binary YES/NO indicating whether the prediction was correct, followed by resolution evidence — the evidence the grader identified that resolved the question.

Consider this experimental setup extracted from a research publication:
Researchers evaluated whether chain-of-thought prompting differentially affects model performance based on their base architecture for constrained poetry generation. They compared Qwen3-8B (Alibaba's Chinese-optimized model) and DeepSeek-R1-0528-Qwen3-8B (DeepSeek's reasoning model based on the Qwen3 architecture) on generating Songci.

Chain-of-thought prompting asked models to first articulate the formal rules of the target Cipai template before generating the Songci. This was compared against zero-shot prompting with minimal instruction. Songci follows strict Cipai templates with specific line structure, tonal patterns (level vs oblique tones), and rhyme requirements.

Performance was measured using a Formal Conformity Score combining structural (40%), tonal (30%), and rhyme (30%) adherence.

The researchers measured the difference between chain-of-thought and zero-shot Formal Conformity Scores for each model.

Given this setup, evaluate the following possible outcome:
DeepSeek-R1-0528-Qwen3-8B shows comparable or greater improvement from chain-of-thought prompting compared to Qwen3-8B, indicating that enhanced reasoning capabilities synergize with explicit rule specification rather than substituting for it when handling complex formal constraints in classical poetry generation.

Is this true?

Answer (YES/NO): NO